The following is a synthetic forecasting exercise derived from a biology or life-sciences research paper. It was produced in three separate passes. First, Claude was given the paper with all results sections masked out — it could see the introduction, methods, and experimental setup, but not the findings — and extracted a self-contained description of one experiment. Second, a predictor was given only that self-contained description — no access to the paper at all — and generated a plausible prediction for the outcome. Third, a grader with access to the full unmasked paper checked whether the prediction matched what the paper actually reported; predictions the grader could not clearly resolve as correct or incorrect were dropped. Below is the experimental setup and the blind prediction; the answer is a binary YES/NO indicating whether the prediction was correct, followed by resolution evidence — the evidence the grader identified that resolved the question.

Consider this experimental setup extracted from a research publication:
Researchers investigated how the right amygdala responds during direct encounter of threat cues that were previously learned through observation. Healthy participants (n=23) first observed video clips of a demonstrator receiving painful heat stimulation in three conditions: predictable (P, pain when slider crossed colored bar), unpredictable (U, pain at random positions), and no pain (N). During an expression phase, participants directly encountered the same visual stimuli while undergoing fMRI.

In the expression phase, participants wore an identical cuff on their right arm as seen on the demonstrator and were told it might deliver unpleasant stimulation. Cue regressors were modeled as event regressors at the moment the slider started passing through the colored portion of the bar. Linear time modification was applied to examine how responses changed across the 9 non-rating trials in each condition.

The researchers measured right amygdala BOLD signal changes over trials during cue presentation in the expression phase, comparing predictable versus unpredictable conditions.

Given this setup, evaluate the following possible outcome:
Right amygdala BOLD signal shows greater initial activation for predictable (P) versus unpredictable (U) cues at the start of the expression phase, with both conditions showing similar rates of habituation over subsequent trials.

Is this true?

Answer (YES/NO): NO